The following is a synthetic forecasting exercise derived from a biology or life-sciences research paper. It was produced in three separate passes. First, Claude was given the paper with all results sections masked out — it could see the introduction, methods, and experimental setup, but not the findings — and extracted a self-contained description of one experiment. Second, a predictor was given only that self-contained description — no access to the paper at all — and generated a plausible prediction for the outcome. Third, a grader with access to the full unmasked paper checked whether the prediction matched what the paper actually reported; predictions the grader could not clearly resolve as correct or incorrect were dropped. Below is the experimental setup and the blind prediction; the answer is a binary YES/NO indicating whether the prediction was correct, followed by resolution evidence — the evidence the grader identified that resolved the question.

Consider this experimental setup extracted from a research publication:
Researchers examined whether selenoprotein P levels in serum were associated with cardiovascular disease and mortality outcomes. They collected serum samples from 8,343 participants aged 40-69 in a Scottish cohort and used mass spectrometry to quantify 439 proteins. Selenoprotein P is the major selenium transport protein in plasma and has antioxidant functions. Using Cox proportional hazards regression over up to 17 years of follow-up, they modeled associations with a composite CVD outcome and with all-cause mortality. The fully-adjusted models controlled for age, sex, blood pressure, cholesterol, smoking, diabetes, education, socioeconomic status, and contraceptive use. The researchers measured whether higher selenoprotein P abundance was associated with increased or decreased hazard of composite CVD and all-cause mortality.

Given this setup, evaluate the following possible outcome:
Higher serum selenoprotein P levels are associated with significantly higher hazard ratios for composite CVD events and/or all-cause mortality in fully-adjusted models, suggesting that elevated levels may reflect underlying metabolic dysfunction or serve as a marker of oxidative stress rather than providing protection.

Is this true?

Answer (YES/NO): NO